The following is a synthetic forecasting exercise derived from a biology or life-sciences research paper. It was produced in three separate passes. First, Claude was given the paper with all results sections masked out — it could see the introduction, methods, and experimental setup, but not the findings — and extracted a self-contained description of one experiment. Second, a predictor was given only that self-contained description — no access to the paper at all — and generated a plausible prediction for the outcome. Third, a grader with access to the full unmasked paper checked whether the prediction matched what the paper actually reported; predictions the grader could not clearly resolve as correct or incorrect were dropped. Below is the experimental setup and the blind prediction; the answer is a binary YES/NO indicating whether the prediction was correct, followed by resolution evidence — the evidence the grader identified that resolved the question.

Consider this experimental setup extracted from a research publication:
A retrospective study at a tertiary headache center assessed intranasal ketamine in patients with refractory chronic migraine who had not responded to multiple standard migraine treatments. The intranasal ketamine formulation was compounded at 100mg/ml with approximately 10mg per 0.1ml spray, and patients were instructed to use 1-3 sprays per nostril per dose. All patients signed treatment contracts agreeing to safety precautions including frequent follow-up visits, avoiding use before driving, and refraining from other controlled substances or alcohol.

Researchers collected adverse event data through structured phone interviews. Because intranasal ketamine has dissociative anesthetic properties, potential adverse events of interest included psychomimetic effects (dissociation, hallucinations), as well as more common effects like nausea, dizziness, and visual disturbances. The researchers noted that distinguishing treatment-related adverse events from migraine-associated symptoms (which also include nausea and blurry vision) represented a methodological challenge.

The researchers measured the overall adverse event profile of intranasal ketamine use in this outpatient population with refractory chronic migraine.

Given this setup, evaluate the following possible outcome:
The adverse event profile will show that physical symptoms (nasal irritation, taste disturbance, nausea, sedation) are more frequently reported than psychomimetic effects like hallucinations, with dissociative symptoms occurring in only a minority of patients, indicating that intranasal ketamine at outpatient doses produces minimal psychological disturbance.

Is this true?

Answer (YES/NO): NO